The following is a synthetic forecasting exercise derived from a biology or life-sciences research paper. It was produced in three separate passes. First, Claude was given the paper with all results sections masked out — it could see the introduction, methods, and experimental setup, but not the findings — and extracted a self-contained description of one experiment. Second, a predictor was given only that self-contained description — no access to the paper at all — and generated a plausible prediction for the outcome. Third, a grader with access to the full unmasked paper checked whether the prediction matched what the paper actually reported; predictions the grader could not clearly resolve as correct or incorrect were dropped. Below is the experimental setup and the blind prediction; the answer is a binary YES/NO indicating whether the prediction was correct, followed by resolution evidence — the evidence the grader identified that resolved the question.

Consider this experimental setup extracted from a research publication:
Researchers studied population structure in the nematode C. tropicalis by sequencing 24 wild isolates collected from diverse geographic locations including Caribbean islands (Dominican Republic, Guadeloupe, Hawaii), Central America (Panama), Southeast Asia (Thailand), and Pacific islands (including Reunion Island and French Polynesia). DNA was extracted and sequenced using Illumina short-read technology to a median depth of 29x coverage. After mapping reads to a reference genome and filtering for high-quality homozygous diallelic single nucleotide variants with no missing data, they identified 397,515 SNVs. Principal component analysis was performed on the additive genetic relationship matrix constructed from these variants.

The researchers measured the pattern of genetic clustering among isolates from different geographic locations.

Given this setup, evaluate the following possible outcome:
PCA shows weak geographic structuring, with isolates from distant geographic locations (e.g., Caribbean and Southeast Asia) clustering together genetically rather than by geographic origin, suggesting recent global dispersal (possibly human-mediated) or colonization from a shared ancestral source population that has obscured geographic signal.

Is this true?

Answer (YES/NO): NO